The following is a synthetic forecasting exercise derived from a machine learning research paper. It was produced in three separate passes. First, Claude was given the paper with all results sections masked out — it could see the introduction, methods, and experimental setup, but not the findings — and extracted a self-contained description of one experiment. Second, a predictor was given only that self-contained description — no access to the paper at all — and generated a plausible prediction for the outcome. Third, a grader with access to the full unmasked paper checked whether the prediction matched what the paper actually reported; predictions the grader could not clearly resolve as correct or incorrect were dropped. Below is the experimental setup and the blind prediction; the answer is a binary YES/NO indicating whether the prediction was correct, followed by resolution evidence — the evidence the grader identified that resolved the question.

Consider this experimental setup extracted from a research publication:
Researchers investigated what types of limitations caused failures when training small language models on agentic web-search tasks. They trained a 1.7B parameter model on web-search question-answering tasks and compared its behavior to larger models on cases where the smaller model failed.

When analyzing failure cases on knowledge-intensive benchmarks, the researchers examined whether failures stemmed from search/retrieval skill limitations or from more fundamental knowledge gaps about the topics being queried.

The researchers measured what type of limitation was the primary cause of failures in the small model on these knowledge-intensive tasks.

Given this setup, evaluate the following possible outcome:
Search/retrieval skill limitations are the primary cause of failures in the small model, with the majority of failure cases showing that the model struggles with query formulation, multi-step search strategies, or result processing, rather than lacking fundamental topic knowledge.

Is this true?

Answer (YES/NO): NO